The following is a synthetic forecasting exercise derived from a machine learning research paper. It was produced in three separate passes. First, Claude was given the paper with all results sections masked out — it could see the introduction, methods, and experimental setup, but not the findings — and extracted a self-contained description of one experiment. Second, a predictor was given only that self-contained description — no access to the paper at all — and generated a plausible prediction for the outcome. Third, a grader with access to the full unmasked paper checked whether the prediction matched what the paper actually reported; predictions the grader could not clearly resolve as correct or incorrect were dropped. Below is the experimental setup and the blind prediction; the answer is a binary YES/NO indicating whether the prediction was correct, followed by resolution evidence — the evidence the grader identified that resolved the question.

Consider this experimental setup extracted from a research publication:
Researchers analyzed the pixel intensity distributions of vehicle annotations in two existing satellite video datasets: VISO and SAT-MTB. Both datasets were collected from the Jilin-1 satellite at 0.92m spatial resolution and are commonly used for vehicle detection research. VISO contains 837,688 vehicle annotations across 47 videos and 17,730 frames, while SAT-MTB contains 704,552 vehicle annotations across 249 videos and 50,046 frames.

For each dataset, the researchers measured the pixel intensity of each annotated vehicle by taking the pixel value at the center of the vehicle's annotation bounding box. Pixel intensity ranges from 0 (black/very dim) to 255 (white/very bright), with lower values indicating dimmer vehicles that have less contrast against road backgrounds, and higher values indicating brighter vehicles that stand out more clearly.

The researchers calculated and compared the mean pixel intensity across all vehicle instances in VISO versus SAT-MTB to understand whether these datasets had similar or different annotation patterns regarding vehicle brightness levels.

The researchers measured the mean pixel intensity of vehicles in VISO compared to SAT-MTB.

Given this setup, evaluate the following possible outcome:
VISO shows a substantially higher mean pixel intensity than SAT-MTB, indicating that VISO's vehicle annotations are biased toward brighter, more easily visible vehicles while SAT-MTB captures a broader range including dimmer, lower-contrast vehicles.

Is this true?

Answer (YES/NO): NO